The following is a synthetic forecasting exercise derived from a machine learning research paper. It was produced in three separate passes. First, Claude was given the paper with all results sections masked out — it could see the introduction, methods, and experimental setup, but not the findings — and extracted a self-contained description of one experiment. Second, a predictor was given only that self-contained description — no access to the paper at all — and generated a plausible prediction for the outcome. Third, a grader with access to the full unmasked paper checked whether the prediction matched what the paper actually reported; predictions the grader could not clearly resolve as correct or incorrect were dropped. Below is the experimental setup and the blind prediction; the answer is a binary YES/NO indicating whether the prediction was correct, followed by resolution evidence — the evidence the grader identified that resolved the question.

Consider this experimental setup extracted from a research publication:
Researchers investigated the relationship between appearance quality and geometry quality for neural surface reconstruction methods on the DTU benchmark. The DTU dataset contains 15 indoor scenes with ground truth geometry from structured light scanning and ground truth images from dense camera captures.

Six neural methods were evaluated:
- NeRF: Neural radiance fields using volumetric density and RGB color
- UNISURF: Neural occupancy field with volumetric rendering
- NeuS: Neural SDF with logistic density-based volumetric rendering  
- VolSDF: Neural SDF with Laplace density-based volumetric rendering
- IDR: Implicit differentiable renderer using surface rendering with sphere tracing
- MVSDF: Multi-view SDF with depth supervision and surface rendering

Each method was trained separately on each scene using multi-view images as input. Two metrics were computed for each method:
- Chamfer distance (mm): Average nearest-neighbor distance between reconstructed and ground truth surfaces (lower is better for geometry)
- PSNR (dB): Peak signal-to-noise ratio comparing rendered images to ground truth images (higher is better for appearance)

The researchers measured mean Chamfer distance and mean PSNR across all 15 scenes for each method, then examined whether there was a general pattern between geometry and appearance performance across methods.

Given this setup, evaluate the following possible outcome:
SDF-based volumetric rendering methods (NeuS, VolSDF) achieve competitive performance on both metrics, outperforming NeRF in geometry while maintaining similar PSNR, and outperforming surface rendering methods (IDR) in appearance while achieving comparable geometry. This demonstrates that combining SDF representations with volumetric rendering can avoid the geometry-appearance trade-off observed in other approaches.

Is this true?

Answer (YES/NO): NO